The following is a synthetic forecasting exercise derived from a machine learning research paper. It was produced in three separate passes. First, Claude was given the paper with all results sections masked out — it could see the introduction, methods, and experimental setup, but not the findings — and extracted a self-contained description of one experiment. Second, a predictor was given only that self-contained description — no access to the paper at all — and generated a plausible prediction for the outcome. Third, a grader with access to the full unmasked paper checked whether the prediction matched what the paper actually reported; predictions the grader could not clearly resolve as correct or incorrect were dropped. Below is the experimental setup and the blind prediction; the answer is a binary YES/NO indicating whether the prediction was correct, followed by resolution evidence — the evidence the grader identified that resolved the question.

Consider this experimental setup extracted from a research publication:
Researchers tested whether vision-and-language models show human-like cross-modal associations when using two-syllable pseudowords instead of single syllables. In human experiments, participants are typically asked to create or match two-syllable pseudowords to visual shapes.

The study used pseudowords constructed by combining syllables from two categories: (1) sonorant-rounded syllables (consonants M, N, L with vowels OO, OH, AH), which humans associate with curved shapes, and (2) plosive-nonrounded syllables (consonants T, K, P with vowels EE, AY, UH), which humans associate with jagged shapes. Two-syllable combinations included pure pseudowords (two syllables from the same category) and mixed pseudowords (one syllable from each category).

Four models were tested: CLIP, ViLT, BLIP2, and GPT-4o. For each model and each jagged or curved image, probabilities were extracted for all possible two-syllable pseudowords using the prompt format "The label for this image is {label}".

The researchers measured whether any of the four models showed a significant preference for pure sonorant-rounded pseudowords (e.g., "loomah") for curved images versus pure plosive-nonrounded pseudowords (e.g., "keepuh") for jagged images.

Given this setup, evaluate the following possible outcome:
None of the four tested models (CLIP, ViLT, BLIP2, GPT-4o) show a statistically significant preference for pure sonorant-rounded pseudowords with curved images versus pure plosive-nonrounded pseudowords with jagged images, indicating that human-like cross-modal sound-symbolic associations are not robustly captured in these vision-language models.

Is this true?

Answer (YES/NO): YES